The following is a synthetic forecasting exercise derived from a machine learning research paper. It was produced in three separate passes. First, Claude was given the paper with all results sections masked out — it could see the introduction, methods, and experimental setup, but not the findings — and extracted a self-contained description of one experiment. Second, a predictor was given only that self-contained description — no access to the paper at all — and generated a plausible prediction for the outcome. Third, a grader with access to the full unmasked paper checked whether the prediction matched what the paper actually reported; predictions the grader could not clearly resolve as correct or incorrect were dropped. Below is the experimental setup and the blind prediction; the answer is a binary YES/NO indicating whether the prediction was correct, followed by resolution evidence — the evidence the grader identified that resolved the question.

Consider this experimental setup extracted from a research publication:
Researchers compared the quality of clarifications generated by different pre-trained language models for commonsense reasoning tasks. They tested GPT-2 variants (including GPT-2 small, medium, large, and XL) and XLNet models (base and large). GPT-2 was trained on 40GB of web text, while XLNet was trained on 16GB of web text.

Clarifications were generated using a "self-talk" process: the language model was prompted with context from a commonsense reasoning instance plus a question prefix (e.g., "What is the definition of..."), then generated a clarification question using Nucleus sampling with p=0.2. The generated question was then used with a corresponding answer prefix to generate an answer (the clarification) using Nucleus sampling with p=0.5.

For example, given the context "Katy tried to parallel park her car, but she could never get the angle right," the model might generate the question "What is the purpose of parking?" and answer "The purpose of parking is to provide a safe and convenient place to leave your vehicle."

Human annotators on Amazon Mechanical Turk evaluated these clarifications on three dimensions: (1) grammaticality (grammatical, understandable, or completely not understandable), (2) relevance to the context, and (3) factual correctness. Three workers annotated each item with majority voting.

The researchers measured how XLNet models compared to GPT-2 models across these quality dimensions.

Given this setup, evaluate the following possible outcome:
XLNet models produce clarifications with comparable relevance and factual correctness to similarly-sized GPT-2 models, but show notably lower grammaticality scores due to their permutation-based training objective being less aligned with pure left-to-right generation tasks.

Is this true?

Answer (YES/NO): NO